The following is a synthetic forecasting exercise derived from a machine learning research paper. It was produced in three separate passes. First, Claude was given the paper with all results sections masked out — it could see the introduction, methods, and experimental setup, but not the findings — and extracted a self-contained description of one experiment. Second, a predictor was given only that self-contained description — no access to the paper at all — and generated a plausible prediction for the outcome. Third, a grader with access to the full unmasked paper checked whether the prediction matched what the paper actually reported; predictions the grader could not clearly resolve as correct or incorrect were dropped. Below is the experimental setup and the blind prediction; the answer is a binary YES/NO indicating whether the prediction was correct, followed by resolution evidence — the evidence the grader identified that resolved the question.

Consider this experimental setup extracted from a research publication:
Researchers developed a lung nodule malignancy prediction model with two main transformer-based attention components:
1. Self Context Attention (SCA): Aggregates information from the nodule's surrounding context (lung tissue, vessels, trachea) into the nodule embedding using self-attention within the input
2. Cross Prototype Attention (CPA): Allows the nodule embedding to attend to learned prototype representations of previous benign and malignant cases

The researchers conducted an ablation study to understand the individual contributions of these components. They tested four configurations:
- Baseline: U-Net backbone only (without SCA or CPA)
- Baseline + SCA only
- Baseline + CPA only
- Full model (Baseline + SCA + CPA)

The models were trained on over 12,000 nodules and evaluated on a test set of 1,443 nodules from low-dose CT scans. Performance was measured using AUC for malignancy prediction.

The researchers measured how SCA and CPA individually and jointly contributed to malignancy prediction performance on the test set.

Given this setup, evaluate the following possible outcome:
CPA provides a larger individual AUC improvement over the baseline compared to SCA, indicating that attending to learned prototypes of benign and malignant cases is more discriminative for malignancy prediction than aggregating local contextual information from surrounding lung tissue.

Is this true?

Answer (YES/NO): NO